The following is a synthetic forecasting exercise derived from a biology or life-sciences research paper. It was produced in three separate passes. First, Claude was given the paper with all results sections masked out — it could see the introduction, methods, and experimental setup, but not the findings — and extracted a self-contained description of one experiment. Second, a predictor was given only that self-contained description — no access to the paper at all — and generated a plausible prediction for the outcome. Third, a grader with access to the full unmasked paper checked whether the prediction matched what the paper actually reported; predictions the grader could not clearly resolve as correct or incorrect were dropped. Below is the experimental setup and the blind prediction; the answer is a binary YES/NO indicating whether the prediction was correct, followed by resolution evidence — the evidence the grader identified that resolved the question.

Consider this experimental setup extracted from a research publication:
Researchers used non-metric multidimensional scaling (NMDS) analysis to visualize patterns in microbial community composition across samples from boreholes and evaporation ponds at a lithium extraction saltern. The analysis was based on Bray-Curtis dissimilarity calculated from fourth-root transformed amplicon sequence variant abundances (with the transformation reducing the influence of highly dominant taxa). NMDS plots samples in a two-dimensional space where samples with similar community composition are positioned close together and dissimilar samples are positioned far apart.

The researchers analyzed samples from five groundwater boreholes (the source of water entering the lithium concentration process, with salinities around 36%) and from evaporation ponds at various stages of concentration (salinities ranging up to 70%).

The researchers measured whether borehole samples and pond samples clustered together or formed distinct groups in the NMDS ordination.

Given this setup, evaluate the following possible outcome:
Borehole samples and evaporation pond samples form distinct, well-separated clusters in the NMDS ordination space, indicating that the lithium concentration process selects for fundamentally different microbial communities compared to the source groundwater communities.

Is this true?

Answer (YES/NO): NO